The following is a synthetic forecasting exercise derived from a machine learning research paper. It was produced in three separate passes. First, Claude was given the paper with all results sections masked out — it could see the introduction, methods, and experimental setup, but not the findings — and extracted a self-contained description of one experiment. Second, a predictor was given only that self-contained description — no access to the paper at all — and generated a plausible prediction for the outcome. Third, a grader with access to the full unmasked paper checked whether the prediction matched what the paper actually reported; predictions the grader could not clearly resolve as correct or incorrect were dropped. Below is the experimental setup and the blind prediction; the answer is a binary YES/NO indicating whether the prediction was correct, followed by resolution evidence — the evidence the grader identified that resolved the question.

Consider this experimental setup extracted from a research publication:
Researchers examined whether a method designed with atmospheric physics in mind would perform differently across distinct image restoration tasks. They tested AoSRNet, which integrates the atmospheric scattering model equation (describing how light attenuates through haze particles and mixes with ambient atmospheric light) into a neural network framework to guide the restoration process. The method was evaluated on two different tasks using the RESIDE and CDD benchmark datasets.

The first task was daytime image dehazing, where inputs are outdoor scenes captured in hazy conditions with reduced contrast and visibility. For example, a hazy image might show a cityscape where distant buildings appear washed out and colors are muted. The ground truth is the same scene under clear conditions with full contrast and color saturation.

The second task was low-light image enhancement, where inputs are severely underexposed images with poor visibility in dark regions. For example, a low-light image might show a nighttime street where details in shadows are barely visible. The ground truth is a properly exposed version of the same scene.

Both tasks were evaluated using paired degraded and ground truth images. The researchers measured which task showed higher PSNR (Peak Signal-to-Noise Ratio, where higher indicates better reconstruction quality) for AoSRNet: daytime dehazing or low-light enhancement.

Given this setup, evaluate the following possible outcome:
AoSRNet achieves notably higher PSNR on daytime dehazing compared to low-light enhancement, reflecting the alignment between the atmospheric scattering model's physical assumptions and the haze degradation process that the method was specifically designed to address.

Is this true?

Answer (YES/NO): NO